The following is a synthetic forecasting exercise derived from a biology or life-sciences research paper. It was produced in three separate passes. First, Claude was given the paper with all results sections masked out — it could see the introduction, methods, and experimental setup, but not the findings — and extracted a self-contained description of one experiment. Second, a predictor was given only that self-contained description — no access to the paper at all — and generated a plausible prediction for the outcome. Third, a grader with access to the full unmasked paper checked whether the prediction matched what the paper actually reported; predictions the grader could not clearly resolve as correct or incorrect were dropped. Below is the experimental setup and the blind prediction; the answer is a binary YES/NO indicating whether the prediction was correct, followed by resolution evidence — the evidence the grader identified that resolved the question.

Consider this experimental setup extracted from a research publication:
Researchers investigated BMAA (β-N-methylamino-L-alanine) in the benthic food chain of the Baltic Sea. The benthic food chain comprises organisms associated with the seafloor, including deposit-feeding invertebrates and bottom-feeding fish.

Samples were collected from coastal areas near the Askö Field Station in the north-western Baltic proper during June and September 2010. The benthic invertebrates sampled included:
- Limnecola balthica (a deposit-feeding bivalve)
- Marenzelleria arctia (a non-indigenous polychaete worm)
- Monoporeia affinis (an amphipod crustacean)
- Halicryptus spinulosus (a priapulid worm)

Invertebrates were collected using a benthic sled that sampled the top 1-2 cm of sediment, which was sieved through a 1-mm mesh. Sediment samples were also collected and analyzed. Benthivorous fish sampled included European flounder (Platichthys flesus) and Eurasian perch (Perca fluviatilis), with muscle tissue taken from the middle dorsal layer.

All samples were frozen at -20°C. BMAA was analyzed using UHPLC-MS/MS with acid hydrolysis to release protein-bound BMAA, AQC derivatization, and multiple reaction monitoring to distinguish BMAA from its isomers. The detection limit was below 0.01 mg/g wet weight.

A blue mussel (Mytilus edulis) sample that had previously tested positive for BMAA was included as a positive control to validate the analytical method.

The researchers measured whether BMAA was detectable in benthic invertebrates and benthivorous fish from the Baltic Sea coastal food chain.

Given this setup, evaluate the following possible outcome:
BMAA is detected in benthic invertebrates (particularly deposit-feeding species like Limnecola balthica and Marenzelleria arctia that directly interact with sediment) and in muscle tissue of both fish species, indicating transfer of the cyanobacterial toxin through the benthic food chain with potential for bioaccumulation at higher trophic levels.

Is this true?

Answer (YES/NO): NO